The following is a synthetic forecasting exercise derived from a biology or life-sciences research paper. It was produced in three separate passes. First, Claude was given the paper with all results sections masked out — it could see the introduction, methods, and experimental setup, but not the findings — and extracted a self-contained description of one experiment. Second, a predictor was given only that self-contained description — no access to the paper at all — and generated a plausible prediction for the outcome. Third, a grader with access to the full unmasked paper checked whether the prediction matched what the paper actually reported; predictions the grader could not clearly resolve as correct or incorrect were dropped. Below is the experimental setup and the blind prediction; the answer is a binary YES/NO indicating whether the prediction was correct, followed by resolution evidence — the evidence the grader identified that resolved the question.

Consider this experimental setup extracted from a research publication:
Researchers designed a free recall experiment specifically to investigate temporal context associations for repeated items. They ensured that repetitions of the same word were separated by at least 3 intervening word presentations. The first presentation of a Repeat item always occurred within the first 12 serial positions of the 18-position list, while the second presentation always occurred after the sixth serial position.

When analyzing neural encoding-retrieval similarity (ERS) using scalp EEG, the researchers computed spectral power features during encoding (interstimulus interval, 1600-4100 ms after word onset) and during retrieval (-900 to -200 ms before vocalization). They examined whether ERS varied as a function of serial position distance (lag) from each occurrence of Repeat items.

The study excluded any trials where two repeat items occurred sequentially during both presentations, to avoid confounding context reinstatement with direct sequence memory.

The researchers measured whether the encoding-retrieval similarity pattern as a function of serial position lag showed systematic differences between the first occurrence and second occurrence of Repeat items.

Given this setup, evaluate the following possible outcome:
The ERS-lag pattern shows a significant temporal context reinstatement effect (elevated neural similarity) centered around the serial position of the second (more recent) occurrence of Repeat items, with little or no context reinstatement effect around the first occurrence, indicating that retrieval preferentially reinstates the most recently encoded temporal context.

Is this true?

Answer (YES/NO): NO